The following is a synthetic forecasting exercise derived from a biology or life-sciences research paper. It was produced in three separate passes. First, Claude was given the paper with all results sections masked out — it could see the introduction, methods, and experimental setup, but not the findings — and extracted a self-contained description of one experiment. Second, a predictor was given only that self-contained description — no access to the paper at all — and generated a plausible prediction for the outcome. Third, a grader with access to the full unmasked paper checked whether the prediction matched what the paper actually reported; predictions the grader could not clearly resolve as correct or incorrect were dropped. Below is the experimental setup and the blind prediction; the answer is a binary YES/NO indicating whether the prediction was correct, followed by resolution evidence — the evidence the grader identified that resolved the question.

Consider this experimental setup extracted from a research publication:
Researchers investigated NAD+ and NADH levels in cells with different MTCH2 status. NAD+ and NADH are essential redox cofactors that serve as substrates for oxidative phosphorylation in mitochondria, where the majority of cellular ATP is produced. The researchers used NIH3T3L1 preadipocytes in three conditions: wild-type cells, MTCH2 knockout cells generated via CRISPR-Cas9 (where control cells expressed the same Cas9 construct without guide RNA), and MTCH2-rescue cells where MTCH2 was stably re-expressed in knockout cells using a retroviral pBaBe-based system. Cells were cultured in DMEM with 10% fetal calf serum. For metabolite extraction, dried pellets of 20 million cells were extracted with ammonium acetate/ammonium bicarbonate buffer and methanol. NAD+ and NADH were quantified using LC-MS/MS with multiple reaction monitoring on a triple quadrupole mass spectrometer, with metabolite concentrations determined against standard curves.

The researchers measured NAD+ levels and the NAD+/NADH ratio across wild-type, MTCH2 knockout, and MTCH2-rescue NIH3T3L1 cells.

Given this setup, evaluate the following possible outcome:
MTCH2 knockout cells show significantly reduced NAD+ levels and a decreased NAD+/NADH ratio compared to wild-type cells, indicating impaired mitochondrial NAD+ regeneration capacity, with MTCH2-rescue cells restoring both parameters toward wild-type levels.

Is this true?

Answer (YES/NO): NO